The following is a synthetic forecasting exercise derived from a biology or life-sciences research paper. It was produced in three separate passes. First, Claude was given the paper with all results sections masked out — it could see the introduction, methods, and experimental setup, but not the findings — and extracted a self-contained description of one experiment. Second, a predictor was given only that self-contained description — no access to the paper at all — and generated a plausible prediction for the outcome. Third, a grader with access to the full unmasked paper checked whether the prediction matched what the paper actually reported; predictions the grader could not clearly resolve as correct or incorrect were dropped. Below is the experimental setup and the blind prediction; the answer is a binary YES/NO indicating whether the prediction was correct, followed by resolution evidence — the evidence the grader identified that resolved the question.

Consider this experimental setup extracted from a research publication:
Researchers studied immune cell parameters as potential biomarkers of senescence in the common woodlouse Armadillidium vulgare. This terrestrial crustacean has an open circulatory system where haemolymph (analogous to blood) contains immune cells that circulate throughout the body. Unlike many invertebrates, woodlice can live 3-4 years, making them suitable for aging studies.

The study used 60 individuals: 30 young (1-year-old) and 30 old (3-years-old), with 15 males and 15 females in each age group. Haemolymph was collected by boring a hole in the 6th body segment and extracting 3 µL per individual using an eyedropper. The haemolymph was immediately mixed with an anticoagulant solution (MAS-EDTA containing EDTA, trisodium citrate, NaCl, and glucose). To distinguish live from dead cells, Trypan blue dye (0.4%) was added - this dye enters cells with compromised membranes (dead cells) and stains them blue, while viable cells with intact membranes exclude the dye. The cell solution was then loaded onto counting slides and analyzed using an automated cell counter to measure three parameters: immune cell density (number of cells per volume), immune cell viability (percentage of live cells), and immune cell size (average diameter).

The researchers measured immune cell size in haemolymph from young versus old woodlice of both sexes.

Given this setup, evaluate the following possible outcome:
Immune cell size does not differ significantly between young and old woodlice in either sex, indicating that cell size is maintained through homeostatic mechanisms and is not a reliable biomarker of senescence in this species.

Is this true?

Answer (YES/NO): NO